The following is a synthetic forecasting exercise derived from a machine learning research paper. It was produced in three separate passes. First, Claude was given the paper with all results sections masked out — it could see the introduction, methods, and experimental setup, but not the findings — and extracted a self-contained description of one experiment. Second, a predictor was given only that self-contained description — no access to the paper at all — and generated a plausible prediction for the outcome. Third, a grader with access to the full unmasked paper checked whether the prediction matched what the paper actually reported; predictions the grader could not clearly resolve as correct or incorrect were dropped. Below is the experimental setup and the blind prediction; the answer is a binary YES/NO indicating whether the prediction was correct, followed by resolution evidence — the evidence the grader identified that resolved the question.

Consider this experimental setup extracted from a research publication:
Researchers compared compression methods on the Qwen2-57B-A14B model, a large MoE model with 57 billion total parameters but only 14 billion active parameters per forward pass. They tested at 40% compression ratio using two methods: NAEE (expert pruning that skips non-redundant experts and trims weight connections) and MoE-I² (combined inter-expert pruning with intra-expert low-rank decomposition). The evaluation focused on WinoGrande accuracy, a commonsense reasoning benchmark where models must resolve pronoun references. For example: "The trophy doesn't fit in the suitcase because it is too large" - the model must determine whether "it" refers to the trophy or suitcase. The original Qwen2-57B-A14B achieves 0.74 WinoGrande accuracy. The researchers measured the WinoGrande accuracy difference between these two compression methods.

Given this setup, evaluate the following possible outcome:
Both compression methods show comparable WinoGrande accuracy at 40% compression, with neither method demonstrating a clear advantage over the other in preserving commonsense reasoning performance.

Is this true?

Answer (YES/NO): NO